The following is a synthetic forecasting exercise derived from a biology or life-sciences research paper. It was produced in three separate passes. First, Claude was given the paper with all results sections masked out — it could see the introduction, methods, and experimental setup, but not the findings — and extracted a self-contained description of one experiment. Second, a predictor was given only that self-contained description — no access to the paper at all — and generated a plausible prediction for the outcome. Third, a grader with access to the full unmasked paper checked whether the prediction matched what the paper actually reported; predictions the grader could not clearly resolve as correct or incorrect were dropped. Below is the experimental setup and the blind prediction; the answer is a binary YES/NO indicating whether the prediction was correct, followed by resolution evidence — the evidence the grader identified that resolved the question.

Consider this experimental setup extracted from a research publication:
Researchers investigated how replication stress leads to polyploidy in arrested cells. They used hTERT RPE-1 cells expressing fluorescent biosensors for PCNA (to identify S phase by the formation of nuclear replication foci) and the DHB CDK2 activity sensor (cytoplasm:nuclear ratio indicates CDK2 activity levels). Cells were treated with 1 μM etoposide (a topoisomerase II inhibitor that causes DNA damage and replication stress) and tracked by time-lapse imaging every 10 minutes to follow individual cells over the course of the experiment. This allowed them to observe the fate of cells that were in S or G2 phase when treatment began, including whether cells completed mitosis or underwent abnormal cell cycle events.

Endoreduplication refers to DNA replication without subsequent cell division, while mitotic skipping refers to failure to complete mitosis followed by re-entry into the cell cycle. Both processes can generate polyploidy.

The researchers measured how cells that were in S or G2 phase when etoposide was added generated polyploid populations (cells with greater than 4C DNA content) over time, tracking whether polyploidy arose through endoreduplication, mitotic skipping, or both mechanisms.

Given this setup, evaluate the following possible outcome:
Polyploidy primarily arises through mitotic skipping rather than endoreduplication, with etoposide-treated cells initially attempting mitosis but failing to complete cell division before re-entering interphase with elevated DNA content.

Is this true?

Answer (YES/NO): NO